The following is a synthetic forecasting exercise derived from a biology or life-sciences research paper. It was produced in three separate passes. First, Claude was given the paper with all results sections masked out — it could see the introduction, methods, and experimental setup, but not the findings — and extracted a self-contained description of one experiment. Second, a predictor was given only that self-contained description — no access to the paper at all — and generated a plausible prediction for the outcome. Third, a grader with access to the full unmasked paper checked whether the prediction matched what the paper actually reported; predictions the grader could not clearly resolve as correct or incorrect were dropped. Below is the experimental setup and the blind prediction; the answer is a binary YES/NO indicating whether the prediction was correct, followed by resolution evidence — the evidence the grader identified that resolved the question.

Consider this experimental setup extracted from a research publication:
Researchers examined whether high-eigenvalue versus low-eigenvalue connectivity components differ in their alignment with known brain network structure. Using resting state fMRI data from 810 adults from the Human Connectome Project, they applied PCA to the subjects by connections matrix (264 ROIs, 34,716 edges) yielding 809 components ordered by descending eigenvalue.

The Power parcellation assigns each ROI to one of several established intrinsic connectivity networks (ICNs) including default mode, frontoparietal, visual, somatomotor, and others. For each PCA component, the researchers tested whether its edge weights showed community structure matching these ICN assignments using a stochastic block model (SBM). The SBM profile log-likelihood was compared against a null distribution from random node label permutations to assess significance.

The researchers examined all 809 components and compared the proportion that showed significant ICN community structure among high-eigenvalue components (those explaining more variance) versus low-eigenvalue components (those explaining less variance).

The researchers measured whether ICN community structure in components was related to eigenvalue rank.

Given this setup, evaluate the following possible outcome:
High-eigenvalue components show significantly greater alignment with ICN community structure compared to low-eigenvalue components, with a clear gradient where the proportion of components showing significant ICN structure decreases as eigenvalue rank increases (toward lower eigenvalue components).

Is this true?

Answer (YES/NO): NO